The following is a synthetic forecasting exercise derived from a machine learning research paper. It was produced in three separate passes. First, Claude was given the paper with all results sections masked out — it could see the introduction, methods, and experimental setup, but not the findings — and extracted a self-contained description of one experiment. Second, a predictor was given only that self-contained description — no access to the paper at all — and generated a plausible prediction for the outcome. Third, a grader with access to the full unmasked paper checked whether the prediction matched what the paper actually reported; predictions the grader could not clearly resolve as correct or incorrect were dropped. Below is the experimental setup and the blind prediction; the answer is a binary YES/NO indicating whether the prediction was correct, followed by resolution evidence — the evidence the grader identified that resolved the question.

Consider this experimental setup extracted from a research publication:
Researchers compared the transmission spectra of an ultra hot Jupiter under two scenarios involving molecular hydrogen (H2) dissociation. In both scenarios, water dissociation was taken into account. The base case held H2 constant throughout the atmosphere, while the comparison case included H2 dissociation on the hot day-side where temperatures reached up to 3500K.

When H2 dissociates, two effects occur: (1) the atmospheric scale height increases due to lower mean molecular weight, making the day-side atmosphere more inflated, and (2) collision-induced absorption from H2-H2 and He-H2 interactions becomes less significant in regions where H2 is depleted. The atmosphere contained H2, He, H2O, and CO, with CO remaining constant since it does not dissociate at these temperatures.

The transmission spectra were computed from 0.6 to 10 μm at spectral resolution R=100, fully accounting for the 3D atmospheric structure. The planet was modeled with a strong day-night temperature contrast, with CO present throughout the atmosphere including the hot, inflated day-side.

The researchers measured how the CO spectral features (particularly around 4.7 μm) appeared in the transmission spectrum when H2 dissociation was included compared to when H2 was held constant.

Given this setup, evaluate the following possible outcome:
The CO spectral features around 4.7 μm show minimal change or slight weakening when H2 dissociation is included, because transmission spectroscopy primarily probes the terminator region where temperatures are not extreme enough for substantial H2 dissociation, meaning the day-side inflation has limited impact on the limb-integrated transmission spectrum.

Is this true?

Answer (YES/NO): NO